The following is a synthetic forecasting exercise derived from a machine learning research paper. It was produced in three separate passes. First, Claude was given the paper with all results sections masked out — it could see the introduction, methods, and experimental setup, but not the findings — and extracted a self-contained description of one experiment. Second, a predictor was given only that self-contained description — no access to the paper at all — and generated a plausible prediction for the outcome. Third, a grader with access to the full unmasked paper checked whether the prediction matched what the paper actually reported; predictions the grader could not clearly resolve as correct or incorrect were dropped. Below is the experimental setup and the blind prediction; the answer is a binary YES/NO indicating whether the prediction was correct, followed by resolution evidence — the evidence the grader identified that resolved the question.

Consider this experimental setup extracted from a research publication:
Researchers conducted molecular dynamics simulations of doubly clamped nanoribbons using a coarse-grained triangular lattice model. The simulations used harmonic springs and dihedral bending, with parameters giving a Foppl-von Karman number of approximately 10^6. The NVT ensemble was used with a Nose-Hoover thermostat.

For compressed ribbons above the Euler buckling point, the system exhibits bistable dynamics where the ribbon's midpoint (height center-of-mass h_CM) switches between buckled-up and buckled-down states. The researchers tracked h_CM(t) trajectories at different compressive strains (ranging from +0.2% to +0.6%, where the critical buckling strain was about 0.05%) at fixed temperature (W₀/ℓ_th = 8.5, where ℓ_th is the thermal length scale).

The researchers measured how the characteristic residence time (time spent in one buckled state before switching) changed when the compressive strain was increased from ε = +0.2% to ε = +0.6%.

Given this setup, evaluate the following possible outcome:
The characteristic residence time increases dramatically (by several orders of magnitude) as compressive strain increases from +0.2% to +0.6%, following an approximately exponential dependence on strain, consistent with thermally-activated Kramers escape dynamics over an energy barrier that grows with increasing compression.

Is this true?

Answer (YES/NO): YES